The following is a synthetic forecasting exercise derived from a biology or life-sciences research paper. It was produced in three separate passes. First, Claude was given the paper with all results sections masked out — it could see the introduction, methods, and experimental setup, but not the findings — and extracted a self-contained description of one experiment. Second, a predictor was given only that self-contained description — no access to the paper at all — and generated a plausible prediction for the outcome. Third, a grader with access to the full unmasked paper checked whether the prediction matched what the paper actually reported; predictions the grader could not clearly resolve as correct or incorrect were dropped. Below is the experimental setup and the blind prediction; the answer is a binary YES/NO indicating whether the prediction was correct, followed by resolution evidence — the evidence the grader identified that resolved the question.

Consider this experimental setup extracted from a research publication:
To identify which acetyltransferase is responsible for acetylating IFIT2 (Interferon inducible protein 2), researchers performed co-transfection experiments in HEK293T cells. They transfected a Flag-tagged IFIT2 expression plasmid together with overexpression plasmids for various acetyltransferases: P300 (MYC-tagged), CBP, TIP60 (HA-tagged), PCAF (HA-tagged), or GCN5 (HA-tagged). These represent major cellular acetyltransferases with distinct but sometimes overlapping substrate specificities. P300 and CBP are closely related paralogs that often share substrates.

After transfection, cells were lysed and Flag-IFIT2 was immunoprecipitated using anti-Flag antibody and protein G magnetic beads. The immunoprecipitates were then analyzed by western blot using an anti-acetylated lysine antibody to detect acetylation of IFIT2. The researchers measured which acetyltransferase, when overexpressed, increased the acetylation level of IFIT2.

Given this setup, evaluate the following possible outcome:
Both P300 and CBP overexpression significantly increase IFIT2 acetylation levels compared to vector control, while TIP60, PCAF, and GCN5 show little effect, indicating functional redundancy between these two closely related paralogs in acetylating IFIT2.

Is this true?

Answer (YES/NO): NO